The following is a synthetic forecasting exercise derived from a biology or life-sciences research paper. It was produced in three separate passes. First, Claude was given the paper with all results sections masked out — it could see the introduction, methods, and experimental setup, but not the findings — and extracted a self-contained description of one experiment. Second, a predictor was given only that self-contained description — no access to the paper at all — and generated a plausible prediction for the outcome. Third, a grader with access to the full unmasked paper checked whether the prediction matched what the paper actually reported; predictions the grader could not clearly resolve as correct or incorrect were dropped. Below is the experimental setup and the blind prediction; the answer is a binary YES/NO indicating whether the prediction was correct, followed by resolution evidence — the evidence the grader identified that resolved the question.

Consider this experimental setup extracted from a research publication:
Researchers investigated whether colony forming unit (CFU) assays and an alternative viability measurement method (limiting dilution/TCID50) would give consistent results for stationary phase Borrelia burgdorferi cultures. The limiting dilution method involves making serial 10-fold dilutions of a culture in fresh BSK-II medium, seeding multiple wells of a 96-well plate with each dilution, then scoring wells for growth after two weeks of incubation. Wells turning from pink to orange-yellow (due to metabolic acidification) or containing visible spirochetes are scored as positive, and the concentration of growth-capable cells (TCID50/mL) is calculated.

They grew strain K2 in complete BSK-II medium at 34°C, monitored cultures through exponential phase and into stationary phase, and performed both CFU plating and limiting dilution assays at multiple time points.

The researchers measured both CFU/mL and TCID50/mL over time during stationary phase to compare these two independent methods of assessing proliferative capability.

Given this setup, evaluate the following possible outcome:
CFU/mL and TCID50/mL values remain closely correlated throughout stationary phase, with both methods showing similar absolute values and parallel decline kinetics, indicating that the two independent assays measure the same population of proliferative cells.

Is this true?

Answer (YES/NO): YES